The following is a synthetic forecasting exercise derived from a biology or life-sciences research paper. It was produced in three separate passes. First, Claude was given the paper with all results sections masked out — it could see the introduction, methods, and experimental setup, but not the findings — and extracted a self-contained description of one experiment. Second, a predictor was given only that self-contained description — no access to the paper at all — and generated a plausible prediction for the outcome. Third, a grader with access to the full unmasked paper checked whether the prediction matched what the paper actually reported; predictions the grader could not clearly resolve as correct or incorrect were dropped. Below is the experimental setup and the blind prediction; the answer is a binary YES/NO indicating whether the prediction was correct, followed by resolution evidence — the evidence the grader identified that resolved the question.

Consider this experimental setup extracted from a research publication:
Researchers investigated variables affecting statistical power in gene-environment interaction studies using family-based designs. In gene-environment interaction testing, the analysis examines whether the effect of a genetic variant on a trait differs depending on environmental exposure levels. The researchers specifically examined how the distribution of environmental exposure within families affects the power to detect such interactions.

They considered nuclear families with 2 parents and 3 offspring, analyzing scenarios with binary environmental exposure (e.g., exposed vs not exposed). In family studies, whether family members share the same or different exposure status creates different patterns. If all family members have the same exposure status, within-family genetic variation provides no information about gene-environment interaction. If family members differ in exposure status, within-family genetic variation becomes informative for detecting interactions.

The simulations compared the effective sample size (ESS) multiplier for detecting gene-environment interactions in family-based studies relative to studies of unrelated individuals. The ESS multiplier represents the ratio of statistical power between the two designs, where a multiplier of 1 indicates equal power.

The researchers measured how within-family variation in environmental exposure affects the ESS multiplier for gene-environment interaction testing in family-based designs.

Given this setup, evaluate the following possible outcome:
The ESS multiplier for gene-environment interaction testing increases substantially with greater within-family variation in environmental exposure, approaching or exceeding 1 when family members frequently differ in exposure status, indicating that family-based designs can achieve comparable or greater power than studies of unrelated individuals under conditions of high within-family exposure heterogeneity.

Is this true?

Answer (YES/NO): YES